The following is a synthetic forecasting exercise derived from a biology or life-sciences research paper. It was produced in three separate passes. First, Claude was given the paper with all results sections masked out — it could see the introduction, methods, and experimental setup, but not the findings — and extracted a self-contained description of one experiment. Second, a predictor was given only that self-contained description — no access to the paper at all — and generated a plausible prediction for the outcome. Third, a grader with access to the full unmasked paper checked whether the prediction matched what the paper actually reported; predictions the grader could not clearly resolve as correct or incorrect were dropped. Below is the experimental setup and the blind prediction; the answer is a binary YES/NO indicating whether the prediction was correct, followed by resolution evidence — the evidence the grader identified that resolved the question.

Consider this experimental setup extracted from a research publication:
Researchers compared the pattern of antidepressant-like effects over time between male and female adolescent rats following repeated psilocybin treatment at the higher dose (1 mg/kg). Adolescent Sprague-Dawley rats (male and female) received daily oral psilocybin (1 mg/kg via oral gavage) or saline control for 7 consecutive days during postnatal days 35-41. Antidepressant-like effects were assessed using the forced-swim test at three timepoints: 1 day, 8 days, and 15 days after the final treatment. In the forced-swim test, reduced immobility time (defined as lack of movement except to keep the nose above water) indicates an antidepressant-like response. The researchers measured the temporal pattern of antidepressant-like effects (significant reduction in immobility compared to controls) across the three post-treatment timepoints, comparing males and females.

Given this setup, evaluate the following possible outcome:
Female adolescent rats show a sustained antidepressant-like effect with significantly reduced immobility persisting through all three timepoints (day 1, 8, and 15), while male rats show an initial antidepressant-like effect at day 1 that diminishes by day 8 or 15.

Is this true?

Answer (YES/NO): NO